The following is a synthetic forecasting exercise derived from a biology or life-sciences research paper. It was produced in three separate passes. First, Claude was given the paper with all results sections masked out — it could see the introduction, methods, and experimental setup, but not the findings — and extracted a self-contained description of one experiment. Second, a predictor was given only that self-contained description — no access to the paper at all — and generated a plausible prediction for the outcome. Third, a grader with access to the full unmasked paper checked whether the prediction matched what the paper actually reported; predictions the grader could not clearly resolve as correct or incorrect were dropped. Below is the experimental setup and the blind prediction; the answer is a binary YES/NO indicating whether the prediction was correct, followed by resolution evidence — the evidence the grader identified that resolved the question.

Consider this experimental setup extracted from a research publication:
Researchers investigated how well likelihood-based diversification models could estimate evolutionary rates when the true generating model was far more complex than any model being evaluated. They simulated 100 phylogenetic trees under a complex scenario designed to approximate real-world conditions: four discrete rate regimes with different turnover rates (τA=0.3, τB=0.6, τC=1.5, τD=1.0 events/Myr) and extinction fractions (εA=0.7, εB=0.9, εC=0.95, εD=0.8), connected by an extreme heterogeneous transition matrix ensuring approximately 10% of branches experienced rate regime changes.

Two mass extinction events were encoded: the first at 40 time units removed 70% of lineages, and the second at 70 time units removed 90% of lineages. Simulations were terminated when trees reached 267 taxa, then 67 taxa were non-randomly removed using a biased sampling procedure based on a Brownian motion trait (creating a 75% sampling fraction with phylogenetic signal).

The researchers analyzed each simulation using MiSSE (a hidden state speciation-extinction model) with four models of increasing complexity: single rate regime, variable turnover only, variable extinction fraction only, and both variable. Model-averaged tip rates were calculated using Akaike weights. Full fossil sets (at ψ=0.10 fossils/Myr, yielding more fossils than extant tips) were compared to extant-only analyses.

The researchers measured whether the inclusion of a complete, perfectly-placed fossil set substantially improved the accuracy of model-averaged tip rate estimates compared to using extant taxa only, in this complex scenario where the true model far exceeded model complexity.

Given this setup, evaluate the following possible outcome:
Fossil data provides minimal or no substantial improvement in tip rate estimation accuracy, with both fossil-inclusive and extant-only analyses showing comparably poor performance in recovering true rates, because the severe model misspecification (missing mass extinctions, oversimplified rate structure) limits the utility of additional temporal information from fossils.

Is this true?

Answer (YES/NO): YES